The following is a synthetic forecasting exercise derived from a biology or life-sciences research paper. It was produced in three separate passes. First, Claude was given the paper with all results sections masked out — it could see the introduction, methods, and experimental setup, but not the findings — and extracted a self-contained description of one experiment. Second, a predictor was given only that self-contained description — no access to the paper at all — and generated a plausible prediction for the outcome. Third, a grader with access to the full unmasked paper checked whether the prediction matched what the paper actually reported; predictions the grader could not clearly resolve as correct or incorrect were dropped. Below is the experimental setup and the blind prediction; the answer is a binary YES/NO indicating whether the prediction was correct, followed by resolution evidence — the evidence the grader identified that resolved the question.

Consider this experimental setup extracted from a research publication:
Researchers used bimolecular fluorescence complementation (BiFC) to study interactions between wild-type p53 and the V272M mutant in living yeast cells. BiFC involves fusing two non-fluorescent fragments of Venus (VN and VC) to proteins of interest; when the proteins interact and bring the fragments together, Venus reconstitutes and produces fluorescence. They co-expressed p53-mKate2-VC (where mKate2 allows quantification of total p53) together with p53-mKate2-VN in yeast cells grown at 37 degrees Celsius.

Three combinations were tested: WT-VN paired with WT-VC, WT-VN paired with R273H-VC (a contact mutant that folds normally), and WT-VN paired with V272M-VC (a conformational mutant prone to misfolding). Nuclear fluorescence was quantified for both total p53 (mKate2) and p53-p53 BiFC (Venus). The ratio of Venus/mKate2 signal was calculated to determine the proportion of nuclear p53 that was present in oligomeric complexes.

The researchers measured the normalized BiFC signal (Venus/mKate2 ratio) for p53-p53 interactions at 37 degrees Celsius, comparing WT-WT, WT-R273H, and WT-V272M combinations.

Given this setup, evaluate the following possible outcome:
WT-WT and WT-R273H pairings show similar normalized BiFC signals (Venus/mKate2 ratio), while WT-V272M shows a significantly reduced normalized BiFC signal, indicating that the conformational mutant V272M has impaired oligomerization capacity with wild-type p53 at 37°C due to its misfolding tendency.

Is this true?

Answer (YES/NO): NO